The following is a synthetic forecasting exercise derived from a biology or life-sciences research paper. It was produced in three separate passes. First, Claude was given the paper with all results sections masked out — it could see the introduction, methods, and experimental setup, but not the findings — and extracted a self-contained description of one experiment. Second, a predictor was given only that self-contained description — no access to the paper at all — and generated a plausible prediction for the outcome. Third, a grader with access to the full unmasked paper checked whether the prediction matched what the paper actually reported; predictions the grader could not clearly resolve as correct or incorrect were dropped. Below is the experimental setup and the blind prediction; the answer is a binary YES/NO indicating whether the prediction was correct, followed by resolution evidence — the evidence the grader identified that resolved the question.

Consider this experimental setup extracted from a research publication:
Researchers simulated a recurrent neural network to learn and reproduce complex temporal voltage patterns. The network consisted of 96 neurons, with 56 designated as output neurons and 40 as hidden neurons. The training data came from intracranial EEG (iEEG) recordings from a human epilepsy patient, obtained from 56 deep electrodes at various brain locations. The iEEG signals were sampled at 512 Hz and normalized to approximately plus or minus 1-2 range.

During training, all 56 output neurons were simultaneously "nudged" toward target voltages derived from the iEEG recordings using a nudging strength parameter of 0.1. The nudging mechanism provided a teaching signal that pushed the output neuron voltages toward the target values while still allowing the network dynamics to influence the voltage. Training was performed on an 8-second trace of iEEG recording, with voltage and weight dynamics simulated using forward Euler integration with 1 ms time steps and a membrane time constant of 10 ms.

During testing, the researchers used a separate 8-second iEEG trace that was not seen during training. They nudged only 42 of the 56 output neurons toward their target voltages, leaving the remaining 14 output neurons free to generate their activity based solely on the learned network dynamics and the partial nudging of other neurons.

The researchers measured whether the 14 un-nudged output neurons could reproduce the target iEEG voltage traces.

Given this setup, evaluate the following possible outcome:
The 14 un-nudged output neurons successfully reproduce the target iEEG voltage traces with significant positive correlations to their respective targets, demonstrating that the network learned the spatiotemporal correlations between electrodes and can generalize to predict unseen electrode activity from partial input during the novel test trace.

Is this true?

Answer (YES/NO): YES